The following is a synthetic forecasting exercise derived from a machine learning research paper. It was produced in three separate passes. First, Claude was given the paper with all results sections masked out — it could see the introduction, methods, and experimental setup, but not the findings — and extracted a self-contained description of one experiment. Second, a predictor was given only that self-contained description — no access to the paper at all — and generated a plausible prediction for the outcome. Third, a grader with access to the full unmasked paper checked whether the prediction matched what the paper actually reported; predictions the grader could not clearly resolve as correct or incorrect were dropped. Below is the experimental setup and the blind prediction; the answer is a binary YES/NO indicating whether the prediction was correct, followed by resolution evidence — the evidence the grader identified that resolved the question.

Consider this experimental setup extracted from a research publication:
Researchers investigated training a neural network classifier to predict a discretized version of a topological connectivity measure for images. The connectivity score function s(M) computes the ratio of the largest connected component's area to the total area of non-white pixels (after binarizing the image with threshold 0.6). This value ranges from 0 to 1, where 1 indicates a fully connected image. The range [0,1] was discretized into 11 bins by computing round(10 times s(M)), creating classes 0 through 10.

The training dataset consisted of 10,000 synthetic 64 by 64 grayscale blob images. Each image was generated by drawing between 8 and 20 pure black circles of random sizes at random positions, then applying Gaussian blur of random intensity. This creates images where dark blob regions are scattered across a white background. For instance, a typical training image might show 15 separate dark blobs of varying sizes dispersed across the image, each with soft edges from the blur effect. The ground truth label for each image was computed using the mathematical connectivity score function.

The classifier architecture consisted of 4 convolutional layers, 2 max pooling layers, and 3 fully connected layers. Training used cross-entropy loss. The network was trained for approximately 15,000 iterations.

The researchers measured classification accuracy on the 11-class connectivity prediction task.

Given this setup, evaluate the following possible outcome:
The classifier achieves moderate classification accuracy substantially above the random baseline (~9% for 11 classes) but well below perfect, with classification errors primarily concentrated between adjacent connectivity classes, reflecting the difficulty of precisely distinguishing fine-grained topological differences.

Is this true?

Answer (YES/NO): NO